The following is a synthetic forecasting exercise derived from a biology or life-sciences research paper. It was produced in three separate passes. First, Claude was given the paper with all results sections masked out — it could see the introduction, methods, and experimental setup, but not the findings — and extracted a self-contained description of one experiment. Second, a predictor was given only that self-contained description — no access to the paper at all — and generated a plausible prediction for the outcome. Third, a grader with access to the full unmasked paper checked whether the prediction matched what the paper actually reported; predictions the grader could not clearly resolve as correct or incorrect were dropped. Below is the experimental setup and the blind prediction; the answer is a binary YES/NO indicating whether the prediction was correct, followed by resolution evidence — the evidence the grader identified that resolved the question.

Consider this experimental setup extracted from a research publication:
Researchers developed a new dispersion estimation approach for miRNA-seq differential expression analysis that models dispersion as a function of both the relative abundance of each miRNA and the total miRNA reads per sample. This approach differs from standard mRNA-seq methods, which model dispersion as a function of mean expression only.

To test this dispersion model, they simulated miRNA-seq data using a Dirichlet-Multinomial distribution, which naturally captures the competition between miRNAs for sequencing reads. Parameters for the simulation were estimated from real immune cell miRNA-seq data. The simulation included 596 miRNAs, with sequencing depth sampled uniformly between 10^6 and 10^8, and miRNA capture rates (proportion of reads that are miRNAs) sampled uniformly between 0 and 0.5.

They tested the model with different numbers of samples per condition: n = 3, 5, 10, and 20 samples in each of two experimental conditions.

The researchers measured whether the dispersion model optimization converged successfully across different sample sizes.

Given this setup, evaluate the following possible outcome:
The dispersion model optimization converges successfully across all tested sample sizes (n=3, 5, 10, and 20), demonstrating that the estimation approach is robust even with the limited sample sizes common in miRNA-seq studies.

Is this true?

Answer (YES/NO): NO